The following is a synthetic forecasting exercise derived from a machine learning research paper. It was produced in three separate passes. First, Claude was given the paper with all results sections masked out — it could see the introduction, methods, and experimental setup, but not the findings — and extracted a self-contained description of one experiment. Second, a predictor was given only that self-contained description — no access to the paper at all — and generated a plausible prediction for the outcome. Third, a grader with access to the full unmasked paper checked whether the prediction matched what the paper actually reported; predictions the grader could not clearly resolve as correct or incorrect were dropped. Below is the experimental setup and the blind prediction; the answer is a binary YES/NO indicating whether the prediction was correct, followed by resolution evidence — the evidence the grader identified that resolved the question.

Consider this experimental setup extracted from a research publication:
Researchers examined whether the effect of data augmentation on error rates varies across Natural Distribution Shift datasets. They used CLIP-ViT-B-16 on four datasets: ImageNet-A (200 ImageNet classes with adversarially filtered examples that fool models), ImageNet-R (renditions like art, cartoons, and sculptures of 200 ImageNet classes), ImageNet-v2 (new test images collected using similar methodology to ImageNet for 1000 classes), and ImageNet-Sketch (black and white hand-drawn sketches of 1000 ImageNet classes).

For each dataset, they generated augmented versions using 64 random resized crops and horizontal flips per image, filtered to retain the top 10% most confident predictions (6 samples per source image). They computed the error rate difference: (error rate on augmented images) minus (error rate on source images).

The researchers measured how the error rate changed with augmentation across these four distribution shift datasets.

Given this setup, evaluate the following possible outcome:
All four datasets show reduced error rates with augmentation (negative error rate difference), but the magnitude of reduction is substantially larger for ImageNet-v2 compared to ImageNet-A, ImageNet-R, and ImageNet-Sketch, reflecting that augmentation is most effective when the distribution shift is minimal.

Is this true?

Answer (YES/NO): NO